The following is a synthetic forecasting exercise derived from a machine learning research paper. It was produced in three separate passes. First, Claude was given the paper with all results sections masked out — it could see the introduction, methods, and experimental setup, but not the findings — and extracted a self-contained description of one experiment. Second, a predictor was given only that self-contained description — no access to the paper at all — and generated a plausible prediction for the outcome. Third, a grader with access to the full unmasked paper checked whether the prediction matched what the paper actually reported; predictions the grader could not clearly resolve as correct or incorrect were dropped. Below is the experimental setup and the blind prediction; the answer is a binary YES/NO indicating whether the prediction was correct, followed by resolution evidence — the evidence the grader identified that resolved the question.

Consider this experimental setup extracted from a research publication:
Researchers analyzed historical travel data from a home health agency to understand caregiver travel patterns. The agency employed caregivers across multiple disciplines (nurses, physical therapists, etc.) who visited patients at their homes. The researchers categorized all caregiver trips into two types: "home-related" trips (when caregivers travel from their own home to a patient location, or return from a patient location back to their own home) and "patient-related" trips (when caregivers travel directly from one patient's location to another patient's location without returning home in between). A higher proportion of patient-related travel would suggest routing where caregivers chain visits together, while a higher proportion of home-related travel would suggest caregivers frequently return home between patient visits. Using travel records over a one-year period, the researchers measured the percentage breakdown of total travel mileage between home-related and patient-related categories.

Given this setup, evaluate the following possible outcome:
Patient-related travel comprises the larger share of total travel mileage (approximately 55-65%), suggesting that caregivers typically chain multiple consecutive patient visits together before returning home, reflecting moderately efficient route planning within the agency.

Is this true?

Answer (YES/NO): NO